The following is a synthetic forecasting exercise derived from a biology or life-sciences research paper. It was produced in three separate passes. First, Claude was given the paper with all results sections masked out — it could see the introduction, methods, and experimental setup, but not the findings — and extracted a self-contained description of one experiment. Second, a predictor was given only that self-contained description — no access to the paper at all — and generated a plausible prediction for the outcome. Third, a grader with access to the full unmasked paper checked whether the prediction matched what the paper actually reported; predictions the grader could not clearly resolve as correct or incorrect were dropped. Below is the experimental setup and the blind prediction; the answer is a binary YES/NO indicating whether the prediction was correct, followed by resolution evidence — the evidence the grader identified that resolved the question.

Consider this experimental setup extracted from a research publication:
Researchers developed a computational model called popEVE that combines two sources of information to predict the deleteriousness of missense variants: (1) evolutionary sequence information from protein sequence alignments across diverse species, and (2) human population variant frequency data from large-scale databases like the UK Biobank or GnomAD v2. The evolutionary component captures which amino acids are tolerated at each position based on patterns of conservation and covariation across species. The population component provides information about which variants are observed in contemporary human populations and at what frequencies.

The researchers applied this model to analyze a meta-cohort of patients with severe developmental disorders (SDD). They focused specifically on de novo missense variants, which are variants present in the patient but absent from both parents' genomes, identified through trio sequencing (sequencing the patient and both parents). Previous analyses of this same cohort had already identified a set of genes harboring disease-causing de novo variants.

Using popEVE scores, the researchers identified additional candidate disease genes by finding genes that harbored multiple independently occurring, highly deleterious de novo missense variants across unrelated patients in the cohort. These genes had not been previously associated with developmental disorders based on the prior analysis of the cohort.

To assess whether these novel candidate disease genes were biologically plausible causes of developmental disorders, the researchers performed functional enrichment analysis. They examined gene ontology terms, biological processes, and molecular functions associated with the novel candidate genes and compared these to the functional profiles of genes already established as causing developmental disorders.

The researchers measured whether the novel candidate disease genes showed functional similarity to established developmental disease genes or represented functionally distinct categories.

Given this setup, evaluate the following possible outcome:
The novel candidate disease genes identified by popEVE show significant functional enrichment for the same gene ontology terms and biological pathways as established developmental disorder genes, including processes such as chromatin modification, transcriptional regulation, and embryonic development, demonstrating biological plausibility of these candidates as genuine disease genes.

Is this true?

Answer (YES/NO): YES